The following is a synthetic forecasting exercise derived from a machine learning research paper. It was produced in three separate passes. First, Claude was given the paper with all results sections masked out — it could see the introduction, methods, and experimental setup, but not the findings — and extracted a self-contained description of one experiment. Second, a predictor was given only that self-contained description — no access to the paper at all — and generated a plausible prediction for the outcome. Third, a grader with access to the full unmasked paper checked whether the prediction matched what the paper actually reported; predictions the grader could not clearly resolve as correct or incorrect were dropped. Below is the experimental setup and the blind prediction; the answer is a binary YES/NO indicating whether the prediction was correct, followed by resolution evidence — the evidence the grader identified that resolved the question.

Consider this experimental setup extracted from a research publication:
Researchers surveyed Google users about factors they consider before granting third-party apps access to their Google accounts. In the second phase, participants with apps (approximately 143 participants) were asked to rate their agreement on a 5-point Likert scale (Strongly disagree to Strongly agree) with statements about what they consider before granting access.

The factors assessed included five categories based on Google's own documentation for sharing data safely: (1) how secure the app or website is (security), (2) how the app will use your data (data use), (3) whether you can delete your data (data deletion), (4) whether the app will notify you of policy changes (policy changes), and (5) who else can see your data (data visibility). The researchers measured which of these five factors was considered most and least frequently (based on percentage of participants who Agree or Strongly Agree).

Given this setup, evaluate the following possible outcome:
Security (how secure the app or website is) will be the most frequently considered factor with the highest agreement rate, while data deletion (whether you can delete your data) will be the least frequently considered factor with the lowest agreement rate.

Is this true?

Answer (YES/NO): NO